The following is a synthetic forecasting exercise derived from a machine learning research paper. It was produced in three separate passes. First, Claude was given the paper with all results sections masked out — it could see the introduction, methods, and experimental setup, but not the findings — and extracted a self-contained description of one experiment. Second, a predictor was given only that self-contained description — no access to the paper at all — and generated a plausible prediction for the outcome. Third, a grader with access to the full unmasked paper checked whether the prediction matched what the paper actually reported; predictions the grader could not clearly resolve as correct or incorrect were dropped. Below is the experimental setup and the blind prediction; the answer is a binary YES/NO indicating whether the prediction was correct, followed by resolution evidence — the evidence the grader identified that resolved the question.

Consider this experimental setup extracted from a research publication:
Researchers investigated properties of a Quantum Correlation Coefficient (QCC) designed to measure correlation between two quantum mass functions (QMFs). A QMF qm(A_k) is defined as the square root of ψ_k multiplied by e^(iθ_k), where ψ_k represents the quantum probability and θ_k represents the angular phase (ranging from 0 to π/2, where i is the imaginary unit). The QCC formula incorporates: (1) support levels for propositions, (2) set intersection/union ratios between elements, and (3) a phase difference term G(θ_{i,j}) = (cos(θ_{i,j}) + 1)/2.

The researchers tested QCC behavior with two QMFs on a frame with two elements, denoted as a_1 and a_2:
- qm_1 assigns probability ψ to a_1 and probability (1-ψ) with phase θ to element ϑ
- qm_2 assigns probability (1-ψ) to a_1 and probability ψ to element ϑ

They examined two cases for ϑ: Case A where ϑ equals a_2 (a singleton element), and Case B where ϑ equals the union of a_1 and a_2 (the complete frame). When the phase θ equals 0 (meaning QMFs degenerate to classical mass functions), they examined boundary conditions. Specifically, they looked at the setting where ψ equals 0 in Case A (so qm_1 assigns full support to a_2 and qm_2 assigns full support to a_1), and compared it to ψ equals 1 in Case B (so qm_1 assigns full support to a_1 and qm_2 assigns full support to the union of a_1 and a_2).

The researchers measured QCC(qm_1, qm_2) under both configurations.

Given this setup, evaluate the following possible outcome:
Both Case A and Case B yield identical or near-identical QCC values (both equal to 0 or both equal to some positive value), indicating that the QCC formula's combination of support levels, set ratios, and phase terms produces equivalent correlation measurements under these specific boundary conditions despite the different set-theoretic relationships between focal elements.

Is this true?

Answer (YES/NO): YES